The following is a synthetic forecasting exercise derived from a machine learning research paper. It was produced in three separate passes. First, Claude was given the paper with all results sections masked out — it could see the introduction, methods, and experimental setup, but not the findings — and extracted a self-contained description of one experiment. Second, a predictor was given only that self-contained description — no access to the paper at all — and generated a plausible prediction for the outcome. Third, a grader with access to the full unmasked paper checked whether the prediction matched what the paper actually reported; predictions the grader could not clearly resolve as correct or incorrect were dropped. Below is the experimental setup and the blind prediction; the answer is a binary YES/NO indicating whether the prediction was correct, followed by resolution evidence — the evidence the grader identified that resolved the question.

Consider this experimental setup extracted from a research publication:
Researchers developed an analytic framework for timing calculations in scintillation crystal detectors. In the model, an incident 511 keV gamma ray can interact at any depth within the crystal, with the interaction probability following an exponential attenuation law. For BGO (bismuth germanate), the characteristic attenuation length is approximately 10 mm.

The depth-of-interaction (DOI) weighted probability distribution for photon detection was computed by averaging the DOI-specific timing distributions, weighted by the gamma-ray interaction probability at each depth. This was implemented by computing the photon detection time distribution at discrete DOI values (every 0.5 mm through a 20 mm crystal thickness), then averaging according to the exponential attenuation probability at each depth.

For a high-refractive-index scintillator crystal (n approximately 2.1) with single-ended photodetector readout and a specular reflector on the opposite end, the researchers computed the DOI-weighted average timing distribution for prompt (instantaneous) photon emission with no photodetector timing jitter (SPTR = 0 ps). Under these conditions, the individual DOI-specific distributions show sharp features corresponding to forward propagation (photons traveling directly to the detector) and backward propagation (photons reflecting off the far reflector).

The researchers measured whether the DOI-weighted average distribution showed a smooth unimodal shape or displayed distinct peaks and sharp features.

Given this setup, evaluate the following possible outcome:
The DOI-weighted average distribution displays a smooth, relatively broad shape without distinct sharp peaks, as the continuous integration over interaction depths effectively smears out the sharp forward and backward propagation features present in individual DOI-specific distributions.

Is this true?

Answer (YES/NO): NO